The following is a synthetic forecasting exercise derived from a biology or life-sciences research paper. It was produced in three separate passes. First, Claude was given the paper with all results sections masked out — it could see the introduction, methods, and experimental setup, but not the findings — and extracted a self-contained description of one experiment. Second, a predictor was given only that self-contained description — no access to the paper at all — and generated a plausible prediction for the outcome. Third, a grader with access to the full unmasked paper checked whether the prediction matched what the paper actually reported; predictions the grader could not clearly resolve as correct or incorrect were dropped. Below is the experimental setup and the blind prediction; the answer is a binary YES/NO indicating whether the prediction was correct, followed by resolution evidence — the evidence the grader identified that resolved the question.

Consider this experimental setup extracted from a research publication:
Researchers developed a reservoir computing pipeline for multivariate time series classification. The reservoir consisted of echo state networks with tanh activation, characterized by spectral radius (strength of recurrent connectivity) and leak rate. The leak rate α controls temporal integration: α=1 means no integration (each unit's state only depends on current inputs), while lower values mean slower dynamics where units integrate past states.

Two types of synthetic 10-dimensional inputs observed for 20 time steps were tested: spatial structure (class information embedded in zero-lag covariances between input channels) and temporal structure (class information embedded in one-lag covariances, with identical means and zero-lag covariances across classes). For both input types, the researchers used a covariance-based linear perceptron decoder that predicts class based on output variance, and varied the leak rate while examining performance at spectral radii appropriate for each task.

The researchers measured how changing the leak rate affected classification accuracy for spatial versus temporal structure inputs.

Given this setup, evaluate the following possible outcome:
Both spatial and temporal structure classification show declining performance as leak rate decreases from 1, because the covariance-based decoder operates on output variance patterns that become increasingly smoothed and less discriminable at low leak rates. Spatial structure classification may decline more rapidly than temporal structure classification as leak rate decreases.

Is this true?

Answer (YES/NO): NO